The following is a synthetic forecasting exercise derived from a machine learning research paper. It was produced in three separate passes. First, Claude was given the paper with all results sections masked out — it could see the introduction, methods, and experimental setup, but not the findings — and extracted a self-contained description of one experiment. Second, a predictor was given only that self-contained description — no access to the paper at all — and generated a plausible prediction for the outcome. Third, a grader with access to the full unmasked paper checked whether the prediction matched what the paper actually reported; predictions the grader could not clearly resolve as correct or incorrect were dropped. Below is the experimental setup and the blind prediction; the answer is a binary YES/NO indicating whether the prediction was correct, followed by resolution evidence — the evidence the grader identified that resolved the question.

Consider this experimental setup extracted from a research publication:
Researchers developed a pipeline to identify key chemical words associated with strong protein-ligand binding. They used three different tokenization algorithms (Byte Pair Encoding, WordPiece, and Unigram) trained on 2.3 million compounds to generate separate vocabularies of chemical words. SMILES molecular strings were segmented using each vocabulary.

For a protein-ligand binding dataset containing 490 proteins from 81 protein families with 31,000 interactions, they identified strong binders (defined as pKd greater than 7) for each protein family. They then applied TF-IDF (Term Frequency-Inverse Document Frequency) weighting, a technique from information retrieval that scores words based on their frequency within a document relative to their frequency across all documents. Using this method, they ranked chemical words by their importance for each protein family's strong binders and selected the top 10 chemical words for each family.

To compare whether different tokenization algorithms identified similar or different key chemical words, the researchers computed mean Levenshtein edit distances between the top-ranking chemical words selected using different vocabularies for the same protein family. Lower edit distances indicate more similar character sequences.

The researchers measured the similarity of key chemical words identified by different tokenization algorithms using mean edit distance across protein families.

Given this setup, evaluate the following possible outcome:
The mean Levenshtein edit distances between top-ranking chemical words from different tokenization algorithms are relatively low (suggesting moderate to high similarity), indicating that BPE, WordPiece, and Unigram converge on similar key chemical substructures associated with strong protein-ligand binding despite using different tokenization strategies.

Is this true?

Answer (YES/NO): YES